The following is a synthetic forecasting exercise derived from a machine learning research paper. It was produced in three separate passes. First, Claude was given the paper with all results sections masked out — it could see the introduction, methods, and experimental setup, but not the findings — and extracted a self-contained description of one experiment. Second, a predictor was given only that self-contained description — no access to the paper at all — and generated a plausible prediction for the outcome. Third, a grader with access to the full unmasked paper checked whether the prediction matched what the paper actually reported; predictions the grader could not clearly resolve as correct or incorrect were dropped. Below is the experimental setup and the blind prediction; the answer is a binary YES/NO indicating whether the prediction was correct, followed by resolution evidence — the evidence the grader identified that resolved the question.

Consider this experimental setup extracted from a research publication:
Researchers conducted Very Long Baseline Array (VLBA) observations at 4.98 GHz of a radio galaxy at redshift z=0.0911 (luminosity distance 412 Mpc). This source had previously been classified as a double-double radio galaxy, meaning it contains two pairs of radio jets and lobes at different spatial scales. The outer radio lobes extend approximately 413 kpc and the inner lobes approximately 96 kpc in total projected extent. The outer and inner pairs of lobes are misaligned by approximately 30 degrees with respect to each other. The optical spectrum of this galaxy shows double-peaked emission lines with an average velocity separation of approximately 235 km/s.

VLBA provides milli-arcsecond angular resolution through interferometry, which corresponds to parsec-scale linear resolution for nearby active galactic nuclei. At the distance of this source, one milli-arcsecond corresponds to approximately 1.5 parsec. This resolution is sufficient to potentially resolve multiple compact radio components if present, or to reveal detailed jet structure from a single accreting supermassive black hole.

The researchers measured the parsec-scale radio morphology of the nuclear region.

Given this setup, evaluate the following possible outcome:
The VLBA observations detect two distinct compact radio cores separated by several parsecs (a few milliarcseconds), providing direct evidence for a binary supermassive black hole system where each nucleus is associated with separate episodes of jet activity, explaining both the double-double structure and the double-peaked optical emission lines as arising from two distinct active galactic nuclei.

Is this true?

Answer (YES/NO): NO